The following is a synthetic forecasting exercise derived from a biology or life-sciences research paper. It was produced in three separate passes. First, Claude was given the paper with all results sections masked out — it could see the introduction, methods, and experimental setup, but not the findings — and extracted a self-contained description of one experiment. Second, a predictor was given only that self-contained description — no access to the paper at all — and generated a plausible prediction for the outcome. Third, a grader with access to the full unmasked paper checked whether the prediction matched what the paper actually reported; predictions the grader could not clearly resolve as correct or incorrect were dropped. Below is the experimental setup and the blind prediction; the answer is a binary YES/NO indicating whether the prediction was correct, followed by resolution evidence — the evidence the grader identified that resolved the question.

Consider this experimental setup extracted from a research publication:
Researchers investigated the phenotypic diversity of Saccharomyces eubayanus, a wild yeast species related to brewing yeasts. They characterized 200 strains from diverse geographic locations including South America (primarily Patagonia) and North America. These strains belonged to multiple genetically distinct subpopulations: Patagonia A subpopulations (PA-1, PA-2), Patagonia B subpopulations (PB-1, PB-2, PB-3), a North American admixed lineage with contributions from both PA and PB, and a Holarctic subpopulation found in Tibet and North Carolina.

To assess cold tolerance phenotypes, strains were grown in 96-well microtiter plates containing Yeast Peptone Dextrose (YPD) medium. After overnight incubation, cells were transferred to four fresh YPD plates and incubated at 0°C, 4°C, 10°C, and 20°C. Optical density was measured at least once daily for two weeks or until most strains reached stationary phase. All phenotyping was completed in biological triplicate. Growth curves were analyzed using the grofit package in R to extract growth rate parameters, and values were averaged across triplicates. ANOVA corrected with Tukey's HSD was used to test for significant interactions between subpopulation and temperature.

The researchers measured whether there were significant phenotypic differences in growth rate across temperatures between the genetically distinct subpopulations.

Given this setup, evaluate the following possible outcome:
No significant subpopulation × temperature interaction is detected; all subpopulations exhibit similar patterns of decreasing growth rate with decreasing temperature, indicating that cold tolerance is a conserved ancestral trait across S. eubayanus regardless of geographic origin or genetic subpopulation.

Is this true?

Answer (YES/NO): YES